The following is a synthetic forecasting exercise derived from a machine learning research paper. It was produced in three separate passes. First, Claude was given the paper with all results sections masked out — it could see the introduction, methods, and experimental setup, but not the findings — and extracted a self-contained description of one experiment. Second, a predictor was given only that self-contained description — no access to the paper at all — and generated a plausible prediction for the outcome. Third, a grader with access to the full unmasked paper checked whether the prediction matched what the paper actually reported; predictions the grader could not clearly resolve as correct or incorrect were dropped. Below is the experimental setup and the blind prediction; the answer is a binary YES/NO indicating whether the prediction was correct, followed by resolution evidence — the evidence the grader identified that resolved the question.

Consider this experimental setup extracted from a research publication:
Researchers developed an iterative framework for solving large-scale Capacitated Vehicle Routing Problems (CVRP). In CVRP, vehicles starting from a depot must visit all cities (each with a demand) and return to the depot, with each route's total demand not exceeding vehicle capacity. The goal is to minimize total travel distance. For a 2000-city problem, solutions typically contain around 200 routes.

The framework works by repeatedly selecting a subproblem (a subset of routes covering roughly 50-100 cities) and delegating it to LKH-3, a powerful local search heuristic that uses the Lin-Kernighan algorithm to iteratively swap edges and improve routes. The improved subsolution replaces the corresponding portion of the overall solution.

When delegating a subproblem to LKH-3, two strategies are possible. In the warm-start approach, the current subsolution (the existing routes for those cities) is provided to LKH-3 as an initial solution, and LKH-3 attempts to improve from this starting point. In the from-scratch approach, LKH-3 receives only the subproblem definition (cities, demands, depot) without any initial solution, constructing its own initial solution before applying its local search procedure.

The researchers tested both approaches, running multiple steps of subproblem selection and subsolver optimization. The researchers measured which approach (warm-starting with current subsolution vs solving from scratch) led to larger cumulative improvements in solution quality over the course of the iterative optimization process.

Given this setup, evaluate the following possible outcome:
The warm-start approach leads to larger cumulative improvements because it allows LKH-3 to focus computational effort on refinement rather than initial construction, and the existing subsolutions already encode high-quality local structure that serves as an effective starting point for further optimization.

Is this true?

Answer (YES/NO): NO